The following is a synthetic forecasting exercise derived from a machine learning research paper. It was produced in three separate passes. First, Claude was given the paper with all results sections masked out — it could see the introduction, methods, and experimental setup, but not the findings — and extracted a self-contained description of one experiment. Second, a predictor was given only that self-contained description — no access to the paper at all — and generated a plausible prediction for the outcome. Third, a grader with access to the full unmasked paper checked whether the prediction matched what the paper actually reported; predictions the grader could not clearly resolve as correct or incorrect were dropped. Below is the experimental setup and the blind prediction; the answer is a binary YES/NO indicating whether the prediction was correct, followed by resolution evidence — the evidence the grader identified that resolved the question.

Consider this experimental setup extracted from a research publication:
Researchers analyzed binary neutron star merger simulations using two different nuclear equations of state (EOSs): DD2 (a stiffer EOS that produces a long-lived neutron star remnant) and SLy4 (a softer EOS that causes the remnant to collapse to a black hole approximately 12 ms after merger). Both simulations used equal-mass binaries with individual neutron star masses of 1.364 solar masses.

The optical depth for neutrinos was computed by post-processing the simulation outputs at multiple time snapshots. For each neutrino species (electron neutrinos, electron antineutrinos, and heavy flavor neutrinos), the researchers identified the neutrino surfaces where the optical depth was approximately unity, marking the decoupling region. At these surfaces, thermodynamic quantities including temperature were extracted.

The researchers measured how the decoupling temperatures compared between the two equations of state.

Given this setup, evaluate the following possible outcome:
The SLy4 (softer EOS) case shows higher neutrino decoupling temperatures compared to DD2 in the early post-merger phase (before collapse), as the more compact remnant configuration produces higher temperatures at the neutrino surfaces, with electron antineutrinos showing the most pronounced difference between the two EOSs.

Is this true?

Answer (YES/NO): NO